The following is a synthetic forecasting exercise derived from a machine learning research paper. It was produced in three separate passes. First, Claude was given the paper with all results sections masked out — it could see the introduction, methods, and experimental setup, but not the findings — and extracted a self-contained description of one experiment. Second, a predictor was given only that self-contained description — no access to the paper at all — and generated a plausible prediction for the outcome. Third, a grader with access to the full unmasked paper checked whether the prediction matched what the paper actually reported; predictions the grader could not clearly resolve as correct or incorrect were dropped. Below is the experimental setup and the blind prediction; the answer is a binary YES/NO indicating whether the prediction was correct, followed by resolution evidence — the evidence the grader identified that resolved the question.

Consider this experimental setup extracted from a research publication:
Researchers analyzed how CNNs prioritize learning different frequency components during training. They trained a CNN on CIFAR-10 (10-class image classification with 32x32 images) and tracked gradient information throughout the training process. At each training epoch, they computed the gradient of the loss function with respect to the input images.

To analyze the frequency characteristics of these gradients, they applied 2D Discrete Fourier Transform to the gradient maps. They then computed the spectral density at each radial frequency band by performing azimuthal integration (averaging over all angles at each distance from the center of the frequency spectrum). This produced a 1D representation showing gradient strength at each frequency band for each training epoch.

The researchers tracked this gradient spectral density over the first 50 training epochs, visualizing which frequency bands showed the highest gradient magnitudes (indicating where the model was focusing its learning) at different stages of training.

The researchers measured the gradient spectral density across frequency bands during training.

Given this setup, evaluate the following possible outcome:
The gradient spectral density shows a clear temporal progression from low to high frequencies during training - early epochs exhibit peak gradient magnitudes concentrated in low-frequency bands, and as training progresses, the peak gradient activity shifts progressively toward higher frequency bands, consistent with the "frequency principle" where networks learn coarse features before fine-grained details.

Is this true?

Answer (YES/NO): YES